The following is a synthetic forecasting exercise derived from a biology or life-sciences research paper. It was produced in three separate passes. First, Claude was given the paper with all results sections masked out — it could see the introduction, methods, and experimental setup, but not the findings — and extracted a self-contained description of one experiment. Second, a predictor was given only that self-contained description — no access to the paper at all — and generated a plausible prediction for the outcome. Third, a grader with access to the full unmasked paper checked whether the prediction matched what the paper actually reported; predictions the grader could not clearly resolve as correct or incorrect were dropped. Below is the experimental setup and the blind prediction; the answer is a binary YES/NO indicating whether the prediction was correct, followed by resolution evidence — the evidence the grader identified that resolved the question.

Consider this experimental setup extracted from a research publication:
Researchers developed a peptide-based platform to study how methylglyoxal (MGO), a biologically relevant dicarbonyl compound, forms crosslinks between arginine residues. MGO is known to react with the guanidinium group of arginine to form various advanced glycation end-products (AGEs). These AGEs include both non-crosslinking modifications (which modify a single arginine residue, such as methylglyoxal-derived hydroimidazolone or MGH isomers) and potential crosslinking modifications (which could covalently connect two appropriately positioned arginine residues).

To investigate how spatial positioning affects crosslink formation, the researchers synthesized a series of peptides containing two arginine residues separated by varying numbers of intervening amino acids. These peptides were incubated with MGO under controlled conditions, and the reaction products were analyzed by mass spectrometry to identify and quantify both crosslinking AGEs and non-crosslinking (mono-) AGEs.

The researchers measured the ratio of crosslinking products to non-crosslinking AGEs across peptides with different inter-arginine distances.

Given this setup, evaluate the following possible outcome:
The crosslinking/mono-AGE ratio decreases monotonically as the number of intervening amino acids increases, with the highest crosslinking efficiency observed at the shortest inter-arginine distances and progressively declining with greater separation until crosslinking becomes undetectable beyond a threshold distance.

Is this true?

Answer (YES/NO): NO